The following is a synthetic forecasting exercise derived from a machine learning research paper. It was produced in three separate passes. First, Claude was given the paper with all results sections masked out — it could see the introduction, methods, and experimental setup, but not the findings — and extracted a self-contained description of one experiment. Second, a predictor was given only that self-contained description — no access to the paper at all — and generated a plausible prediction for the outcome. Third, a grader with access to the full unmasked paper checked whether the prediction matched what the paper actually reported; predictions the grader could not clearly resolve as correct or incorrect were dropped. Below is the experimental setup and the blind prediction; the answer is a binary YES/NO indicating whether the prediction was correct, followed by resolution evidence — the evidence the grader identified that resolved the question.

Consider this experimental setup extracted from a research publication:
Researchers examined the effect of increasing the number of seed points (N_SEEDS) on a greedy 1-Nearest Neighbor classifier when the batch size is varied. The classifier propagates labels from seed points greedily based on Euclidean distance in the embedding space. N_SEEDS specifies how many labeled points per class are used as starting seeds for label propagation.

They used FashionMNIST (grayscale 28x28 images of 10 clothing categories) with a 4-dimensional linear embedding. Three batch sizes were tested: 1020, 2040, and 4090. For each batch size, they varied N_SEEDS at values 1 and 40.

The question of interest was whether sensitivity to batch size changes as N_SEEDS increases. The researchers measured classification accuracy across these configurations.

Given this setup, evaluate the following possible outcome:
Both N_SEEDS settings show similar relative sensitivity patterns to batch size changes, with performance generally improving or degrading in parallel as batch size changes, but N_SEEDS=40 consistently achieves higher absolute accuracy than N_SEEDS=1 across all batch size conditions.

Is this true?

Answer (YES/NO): NO